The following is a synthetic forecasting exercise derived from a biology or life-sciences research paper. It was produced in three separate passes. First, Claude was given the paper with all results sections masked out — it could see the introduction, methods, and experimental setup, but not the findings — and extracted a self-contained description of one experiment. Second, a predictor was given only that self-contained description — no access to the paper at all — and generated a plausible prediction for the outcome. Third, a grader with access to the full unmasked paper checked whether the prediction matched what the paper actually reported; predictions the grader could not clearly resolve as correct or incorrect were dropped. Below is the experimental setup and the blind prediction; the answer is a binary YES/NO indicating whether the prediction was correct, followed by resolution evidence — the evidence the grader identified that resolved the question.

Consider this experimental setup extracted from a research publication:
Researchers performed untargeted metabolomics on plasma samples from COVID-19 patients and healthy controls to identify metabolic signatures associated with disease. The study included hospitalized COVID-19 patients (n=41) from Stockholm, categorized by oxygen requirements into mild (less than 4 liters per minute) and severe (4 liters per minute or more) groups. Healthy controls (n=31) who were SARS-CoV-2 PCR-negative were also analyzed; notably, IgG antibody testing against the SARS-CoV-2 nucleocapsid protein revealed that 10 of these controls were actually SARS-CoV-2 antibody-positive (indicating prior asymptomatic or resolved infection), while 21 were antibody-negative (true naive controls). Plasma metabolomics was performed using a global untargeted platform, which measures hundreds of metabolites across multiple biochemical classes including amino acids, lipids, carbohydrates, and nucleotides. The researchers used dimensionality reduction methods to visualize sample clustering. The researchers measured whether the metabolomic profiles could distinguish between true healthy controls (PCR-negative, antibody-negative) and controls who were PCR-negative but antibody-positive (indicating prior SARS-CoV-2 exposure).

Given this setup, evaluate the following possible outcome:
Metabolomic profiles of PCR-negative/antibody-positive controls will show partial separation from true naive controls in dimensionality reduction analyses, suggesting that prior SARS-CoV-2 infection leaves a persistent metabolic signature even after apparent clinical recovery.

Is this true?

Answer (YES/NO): NO